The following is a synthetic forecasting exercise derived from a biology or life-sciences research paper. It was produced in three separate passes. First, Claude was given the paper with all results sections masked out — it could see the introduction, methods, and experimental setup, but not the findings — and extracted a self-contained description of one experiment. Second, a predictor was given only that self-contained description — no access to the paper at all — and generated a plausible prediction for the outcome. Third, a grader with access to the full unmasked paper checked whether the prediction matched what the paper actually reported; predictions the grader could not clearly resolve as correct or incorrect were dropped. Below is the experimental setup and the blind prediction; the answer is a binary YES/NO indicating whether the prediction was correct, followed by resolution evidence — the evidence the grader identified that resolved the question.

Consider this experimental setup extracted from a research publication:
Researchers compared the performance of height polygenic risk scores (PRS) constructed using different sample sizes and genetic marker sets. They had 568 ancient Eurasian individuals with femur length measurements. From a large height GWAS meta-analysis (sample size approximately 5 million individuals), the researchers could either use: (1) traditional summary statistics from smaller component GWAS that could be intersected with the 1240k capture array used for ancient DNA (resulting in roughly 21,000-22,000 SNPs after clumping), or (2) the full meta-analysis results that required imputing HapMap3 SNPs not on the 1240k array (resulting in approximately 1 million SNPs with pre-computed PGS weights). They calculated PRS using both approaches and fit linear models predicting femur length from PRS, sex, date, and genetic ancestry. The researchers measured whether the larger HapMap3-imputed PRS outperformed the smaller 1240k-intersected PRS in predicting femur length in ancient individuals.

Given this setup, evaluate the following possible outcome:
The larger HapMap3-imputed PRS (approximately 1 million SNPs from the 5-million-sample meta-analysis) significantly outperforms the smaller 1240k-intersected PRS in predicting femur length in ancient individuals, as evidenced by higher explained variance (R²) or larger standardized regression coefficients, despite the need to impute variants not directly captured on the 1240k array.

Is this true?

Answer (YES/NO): NO